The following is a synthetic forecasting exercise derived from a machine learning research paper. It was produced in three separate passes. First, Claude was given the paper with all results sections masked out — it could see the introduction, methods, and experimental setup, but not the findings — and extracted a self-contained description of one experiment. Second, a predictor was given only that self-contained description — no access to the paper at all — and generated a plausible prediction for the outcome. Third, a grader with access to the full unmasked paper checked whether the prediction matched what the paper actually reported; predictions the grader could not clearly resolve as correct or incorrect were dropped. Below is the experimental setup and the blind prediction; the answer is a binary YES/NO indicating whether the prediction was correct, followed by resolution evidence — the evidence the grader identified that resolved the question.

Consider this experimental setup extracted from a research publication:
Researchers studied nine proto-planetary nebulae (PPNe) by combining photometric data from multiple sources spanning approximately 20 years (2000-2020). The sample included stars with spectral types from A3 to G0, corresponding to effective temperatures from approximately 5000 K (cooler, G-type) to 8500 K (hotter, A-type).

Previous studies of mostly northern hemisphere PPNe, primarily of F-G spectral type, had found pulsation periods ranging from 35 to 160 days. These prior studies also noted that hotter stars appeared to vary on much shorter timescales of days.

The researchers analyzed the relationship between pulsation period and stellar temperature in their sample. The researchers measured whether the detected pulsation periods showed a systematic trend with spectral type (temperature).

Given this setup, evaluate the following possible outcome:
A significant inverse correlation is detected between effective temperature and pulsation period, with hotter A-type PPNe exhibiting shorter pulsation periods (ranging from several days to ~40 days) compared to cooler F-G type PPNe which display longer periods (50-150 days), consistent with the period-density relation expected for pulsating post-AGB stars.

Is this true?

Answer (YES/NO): NO